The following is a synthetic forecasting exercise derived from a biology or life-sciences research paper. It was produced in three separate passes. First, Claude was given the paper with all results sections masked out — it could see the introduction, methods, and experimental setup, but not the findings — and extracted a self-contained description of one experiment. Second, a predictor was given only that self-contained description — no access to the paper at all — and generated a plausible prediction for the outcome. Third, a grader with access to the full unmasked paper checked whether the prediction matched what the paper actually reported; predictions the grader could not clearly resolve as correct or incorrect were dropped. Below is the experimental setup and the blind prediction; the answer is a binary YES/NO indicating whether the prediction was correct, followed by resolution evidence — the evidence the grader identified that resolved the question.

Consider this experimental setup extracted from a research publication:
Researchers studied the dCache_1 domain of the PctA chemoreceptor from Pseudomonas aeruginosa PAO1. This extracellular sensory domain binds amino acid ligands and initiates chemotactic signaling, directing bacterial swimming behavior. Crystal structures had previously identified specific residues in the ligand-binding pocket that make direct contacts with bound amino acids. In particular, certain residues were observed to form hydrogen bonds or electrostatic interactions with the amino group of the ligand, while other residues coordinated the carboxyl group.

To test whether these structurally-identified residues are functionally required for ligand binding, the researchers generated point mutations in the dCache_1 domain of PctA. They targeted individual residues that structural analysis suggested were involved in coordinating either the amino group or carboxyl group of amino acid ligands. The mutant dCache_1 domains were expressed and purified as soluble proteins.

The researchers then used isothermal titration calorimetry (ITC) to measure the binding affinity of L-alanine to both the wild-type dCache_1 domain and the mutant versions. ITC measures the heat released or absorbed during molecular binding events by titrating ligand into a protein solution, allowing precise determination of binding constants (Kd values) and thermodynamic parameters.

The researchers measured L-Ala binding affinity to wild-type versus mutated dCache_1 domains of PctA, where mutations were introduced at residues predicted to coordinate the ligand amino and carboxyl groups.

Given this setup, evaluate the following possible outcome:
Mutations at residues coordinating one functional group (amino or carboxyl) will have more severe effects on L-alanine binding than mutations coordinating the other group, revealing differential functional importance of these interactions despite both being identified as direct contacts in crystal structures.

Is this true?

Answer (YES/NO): YES